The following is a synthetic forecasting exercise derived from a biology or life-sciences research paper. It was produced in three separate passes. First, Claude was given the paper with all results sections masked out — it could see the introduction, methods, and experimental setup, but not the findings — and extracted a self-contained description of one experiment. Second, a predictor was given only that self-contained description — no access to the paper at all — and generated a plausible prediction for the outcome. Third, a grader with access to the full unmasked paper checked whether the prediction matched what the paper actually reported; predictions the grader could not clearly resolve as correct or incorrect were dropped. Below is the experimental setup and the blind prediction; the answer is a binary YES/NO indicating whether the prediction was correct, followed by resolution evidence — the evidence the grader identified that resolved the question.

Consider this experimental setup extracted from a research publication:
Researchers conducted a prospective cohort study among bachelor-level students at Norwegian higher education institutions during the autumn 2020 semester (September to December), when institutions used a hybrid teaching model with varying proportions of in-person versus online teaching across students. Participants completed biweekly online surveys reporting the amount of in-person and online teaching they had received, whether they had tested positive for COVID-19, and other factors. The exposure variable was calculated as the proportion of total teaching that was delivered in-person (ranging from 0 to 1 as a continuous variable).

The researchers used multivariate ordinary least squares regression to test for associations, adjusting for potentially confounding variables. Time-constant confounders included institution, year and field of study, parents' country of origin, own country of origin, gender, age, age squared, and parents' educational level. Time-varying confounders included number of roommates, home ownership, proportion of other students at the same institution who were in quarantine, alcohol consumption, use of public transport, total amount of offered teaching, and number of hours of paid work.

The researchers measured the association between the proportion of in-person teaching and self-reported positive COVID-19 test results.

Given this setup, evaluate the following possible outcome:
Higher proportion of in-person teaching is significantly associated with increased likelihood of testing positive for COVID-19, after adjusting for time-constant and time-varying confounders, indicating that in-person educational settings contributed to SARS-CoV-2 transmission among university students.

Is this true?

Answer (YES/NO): NO